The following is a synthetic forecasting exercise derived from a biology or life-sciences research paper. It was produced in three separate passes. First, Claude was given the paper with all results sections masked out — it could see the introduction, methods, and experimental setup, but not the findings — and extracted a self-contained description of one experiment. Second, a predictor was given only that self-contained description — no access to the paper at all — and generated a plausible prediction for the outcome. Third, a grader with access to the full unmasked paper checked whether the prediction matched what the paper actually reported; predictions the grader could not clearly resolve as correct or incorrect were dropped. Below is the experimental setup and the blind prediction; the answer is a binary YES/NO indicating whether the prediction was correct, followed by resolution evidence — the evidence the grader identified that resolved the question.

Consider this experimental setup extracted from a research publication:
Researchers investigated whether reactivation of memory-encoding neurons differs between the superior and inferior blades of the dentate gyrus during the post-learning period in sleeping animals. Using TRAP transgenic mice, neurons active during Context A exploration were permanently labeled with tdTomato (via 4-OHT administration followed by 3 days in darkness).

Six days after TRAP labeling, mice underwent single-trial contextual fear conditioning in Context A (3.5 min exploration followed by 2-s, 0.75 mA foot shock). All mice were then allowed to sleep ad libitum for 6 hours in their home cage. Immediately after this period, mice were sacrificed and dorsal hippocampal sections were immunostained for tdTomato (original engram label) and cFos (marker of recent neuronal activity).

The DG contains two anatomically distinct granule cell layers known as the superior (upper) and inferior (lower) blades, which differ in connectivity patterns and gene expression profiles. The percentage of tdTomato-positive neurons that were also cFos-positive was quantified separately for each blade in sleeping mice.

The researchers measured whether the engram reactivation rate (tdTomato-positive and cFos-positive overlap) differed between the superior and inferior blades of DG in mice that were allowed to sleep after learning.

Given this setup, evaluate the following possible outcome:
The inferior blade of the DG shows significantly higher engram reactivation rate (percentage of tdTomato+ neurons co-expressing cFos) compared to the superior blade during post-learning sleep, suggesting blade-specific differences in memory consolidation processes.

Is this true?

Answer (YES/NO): YES